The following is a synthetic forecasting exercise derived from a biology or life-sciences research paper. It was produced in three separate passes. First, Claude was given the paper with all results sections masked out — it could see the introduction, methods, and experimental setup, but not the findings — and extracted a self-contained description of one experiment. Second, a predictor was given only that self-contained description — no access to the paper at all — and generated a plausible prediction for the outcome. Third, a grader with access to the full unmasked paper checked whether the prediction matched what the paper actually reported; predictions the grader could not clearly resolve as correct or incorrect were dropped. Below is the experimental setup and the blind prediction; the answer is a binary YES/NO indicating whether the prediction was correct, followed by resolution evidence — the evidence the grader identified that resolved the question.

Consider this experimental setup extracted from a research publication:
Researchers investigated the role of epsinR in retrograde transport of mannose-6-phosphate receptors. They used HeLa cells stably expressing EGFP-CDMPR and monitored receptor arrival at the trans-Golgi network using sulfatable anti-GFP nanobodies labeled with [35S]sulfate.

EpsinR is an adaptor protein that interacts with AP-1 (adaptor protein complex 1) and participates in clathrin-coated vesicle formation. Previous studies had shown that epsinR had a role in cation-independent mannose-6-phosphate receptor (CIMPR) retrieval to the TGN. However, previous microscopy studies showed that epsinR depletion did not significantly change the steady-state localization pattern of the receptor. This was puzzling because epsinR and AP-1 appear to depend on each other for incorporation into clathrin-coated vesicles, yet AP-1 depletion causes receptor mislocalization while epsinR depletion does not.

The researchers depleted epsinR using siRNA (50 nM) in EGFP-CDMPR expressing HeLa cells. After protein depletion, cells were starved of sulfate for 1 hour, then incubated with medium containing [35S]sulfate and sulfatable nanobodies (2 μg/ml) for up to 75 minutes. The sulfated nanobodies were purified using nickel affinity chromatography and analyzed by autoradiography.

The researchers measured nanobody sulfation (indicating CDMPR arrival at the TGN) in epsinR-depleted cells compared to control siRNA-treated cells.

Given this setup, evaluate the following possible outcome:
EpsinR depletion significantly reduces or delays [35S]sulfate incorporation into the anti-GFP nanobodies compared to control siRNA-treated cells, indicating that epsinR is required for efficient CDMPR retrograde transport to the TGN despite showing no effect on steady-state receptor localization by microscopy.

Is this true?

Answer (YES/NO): YES